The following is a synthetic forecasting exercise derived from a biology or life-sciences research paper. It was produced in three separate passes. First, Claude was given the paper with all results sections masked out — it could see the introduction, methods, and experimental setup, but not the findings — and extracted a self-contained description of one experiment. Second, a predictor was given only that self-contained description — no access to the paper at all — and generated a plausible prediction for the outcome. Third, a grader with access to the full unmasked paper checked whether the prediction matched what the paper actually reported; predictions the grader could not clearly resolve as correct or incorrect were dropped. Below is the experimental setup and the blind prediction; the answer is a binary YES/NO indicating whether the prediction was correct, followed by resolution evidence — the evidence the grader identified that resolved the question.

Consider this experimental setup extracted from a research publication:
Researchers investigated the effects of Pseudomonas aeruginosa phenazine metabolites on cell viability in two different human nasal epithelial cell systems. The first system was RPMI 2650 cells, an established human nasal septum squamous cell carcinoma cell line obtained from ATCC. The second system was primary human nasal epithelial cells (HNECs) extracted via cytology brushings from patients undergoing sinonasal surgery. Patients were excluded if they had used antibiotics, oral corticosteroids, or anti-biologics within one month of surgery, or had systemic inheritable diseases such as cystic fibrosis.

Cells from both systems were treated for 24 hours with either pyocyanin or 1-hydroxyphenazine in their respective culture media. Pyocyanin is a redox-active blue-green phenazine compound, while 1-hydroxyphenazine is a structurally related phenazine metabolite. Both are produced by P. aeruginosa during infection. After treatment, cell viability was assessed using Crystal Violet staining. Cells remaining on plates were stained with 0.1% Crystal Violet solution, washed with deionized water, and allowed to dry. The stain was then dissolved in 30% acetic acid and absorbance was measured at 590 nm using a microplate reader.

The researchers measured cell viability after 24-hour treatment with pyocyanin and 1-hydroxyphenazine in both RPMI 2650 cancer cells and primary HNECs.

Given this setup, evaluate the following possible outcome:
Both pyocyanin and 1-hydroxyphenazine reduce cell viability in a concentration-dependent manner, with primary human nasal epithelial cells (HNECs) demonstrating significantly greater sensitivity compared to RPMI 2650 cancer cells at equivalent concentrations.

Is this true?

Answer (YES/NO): NO